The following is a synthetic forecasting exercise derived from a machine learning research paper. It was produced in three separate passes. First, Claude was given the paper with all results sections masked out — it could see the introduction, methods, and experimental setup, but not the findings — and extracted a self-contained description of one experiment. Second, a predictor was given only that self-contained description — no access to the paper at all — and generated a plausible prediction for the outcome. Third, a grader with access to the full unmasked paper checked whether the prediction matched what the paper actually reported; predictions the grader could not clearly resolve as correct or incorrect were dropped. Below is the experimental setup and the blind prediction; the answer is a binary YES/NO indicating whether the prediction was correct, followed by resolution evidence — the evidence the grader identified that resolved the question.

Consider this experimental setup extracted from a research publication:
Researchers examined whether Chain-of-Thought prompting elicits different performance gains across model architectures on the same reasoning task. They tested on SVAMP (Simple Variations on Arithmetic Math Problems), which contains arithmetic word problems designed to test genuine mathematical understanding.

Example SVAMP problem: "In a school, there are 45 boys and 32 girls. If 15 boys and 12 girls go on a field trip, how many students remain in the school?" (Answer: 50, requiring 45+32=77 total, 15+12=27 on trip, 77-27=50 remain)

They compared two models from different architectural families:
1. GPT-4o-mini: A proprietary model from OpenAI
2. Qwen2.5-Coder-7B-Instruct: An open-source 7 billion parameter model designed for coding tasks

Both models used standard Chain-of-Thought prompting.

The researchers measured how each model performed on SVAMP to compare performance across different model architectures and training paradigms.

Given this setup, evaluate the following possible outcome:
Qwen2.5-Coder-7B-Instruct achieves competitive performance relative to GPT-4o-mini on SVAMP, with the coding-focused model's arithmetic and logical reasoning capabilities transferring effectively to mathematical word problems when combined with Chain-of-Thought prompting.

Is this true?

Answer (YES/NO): YES